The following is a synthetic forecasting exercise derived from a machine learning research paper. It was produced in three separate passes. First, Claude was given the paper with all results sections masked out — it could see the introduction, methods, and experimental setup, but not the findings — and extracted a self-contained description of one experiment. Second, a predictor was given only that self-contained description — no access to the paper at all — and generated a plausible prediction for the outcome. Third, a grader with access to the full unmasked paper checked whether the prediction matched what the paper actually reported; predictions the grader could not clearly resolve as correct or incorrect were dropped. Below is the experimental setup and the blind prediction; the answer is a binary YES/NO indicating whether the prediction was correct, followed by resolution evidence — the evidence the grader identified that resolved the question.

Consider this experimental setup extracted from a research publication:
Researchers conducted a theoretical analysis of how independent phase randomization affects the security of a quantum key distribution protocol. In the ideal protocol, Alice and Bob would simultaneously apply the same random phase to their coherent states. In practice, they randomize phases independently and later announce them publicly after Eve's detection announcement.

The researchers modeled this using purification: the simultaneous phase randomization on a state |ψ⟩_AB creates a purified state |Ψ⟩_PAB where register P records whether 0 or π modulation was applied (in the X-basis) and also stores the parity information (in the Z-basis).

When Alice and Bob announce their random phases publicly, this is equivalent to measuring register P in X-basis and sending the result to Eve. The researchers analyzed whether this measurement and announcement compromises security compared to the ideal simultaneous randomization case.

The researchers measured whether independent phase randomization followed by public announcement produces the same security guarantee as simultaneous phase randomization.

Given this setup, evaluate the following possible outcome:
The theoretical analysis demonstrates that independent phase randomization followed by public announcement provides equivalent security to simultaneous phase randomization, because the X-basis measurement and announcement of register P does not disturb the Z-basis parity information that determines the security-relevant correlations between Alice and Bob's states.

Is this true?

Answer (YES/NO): YES